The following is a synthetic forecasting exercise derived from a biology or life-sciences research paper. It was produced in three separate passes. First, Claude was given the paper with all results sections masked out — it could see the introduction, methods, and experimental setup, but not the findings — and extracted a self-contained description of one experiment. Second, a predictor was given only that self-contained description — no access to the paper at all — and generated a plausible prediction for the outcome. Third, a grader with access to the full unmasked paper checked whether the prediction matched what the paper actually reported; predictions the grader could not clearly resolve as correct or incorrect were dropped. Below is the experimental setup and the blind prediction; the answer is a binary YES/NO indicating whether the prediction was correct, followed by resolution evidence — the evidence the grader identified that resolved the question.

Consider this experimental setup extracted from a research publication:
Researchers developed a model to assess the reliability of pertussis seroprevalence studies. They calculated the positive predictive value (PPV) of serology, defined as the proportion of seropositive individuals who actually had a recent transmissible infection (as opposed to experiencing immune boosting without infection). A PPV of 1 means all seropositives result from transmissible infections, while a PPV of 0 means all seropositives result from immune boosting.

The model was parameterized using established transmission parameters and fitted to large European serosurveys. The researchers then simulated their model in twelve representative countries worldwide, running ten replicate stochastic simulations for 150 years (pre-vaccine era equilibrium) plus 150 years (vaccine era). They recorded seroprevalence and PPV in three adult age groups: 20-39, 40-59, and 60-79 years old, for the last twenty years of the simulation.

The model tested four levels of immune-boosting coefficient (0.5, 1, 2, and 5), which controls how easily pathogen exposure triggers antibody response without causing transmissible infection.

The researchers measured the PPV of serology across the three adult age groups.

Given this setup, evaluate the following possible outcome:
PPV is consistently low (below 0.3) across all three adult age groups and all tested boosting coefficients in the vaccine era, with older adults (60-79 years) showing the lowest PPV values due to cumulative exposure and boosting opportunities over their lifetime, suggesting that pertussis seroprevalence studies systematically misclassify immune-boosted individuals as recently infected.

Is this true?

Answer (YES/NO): NO